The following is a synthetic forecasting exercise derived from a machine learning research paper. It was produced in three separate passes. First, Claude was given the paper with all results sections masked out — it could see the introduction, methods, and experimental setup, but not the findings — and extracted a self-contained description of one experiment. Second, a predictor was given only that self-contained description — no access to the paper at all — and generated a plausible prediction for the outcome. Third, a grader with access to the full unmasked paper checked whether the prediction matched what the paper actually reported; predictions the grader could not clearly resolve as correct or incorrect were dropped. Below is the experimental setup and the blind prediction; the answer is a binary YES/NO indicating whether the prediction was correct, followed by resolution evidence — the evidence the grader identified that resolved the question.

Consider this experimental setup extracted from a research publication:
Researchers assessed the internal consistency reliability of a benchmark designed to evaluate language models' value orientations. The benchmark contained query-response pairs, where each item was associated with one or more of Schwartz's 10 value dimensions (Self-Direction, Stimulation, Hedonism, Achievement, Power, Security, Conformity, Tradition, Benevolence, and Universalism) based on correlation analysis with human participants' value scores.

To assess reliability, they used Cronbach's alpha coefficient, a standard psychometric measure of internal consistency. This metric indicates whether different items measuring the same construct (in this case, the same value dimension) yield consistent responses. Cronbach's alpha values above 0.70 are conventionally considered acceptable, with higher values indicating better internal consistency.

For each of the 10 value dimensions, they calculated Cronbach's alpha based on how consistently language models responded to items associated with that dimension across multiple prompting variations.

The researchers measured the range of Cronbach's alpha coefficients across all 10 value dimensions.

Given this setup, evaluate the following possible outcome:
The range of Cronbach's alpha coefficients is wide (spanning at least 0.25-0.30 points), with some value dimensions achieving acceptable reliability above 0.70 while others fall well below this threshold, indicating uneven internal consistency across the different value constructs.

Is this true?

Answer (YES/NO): NO